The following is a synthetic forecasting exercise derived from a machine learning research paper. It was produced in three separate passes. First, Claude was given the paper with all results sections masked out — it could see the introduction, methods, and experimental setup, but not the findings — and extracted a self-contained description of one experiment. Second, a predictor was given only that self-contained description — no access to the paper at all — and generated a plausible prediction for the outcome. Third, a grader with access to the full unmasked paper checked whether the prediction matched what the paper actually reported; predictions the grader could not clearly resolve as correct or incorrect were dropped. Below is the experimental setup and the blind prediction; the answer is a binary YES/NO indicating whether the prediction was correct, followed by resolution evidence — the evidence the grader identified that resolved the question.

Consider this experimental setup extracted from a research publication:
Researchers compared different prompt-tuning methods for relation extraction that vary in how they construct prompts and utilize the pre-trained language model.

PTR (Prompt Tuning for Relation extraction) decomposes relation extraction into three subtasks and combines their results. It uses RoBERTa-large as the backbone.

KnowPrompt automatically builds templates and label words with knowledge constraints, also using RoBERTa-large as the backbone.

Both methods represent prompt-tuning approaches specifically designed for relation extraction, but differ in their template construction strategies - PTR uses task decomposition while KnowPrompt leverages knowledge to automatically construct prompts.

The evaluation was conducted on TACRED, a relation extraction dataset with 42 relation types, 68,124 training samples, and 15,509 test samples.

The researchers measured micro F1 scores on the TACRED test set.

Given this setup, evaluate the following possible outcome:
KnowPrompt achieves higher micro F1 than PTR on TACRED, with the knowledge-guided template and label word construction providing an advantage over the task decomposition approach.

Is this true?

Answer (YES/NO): NO